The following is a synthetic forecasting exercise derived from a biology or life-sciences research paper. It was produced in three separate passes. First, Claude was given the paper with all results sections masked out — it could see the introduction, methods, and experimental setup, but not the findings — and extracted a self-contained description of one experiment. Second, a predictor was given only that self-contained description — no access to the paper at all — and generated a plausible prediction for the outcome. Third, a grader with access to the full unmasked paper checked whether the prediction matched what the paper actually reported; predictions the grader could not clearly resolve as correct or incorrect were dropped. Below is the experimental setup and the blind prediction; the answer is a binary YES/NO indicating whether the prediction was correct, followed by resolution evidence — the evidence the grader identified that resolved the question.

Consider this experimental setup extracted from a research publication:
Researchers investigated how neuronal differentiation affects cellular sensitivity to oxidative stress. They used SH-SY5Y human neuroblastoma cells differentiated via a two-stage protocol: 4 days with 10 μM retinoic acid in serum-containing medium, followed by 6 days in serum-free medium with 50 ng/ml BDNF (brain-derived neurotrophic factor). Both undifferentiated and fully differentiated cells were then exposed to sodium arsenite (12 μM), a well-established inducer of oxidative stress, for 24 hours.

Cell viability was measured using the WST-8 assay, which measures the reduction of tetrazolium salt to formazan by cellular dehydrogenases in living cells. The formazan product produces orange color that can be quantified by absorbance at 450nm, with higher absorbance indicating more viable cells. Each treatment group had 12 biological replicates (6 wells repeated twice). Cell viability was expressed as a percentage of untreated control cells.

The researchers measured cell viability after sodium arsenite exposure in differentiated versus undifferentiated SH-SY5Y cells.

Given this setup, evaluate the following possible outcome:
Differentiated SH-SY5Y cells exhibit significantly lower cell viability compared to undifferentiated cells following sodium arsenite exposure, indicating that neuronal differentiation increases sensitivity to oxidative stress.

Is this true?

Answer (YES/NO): NO